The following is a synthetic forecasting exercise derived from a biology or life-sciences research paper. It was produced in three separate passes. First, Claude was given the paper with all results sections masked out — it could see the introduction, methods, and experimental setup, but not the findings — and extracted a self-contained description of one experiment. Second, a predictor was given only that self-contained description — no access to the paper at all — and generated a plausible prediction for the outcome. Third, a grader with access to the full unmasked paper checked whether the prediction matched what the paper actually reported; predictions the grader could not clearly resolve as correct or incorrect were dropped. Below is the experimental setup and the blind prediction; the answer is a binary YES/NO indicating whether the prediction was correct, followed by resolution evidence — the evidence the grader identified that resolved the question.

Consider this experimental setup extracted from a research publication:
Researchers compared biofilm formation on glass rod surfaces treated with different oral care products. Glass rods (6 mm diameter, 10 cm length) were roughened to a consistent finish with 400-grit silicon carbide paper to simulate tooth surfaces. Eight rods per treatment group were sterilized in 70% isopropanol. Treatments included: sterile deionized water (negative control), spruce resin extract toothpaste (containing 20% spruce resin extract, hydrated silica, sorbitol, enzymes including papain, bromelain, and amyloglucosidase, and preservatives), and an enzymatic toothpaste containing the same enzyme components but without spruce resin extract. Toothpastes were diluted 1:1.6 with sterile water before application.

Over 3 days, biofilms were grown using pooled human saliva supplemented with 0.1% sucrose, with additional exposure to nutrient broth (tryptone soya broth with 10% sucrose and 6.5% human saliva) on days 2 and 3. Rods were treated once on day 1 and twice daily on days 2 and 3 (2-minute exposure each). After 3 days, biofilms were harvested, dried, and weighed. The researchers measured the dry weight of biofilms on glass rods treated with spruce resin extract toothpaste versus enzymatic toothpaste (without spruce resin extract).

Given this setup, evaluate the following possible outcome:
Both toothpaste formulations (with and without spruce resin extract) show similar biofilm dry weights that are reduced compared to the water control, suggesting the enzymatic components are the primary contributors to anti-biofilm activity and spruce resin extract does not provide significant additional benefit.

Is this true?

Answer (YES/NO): NO